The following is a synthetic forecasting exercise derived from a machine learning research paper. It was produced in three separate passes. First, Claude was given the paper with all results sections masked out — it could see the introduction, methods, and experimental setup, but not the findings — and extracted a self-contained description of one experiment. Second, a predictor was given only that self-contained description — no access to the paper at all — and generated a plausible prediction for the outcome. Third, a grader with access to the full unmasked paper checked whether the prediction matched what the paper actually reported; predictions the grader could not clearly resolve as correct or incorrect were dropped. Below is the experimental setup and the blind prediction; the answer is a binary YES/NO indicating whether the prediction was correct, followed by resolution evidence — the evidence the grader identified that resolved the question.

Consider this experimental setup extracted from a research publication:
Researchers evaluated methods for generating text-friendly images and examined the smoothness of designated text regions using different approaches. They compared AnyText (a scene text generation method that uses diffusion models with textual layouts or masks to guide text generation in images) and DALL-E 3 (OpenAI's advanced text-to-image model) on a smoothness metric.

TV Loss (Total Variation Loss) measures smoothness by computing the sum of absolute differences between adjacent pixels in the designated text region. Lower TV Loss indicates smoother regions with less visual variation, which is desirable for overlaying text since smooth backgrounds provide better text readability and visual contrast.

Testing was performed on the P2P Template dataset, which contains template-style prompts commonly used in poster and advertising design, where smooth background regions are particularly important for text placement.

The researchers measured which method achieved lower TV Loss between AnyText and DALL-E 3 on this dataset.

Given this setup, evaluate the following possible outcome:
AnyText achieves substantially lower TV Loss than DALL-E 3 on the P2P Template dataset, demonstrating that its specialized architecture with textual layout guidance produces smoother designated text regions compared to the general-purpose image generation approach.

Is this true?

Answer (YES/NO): NO